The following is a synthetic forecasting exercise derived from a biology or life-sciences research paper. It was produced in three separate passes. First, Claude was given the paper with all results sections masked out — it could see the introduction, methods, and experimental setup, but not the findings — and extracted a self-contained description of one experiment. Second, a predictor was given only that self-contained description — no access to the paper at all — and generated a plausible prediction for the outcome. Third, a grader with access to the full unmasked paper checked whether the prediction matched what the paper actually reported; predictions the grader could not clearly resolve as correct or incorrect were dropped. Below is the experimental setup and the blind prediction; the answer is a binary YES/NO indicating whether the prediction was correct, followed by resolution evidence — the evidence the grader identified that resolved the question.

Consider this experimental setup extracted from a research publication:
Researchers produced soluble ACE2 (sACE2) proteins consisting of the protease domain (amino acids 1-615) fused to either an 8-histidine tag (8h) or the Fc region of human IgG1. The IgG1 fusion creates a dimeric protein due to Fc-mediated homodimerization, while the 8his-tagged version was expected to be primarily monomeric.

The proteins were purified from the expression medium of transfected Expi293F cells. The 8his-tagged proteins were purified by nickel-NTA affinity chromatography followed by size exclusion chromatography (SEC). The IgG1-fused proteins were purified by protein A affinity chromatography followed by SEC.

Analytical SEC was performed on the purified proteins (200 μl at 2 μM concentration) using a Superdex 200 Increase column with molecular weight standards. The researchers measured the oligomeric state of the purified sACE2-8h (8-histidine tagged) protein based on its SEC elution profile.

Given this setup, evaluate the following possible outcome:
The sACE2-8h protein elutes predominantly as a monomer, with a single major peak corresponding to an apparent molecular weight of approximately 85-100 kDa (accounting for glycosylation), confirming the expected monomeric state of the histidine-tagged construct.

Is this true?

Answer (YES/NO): NO